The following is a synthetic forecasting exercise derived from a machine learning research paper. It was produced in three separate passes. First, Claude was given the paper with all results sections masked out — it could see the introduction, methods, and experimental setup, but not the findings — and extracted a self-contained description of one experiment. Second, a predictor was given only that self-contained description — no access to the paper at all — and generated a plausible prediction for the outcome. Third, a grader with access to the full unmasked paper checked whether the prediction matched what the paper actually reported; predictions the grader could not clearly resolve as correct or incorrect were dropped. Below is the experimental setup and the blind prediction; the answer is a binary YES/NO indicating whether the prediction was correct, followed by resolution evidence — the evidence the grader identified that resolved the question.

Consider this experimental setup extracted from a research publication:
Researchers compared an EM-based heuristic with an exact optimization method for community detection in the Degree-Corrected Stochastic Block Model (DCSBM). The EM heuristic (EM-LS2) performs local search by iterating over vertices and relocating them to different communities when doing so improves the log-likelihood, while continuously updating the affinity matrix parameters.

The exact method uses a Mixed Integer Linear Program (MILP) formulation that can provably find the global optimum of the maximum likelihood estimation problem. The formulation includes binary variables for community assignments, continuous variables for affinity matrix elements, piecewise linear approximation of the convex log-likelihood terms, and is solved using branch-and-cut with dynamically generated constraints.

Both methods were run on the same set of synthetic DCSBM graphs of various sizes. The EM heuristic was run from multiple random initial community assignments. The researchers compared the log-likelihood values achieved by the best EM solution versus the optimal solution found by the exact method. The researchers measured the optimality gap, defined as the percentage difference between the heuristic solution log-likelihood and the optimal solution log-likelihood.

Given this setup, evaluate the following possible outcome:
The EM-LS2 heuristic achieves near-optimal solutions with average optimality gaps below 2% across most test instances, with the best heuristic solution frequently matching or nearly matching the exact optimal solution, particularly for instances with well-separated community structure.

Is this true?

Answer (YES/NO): YES